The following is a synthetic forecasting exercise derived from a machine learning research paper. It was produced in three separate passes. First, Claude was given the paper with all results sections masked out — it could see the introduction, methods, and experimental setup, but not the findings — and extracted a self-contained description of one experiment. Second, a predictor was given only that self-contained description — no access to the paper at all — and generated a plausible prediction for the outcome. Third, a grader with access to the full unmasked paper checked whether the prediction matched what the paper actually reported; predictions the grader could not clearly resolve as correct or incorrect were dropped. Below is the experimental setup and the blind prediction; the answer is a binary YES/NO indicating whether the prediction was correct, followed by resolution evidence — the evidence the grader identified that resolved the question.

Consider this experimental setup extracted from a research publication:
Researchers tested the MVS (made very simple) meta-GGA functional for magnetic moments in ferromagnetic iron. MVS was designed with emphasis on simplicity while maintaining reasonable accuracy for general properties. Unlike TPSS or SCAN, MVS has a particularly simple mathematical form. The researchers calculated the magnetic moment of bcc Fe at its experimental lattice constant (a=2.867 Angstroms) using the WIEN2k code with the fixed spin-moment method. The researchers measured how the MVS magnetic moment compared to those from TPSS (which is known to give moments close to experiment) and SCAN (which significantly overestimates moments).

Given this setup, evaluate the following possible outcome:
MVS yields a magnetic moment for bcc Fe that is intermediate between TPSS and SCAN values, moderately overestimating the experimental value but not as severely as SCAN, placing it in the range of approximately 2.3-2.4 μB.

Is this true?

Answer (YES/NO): NO